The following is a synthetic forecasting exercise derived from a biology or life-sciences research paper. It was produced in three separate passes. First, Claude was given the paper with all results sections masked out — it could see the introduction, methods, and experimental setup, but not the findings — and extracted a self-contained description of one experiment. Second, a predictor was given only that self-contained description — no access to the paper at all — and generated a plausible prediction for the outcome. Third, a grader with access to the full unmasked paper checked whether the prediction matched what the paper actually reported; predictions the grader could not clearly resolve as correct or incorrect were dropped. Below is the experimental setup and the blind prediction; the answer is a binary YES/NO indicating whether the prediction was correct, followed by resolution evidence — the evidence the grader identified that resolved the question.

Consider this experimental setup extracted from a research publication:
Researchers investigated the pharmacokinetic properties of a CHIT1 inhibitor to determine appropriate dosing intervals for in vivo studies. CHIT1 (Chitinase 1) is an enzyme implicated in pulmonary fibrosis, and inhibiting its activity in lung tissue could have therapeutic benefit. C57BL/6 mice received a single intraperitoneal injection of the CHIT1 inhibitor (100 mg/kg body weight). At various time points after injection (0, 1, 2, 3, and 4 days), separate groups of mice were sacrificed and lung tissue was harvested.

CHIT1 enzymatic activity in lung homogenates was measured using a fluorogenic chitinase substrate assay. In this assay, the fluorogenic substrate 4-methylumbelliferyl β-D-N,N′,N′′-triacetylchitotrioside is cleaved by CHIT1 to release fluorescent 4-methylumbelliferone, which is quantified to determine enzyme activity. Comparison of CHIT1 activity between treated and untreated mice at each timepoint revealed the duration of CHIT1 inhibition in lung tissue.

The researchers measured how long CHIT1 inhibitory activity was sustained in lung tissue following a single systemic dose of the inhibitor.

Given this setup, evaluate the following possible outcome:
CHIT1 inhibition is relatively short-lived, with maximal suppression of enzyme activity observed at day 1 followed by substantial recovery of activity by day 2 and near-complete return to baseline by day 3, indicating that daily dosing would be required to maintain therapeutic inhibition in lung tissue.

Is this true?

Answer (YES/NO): NO